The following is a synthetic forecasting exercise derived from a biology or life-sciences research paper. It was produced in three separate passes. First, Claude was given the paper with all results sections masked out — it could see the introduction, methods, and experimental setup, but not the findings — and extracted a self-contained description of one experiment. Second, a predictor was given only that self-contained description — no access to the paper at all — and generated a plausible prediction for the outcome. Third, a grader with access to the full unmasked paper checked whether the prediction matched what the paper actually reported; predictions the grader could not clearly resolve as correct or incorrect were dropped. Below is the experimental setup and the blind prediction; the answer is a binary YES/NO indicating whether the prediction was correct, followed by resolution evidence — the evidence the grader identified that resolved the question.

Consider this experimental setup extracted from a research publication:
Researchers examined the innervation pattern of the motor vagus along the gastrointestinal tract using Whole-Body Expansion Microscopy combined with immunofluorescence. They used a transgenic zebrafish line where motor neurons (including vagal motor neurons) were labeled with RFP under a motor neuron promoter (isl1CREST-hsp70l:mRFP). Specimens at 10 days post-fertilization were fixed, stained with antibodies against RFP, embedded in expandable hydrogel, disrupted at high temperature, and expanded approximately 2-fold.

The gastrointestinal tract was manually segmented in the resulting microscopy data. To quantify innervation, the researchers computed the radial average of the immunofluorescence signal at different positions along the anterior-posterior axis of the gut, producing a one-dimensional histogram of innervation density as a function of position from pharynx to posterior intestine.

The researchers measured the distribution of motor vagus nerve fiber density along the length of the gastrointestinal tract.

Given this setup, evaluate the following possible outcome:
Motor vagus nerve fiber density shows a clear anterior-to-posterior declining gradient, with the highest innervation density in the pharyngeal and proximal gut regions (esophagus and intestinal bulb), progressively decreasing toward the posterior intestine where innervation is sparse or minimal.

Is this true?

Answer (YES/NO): NO